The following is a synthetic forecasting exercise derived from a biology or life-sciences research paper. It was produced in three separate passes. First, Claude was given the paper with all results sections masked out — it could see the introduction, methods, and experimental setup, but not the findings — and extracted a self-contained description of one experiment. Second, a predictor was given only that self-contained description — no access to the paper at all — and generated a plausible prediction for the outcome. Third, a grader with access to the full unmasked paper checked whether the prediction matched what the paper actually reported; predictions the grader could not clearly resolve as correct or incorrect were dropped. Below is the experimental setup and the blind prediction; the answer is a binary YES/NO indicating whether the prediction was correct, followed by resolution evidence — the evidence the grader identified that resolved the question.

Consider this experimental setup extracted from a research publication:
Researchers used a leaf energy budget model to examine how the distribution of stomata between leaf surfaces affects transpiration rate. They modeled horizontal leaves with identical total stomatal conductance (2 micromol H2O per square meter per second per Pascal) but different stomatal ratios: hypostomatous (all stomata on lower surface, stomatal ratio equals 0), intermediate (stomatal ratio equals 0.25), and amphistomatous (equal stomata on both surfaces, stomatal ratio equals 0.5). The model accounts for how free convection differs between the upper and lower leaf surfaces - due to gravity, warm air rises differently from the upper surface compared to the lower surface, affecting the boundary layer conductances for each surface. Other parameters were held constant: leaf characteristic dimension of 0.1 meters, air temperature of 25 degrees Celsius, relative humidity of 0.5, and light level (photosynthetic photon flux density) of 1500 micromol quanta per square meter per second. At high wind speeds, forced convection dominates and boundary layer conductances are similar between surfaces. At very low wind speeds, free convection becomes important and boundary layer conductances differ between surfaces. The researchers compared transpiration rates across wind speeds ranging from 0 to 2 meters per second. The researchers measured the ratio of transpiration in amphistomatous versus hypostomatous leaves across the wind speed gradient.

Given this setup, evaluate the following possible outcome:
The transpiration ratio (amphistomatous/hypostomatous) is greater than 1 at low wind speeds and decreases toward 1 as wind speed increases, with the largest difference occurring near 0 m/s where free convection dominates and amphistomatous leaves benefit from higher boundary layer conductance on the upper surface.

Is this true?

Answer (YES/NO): YES